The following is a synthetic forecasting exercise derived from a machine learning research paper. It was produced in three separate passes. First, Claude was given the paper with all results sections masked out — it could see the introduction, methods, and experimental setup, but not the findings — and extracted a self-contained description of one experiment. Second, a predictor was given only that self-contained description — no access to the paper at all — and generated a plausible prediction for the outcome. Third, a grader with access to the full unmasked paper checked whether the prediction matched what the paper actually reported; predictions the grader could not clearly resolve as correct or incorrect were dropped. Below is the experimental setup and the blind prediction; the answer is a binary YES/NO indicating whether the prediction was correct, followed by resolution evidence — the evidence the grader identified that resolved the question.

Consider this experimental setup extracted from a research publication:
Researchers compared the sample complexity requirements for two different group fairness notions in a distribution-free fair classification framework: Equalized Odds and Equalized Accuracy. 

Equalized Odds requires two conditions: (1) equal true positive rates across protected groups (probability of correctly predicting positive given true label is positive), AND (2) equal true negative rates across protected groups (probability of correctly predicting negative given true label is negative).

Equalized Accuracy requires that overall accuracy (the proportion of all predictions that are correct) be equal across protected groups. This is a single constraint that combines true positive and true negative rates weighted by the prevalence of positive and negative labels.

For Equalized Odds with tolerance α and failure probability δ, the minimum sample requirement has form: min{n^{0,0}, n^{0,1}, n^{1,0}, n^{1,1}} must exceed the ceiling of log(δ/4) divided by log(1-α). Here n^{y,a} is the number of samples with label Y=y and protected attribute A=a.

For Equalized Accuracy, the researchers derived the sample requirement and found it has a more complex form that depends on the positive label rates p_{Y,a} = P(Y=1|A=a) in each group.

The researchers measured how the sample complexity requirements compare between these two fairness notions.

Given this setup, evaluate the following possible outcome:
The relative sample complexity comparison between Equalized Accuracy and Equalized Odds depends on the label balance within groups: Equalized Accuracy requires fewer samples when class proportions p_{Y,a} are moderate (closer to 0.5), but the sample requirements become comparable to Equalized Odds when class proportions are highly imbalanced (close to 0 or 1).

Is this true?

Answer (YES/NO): NO